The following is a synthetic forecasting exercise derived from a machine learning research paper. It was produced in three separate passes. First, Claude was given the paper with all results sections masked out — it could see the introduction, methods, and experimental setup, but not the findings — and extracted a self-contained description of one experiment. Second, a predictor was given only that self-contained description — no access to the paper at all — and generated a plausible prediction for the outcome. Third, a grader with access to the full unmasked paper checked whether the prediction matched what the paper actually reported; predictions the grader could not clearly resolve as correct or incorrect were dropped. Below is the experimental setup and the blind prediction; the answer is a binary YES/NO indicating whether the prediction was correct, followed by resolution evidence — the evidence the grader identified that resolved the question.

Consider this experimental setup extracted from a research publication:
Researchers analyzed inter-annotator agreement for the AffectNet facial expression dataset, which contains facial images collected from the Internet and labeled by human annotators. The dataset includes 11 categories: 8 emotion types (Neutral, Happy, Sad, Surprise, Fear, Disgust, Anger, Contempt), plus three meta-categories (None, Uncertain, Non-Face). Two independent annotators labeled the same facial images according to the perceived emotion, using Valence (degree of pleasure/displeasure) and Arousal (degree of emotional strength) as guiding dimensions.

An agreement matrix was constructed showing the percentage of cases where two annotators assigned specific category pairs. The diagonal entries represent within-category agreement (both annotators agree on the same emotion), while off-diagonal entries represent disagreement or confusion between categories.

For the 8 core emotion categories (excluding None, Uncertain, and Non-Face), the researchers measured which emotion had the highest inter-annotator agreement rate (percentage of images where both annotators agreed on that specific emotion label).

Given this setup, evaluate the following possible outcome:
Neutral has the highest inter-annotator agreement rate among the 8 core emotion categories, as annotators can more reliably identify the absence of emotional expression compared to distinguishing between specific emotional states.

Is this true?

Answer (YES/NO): NO